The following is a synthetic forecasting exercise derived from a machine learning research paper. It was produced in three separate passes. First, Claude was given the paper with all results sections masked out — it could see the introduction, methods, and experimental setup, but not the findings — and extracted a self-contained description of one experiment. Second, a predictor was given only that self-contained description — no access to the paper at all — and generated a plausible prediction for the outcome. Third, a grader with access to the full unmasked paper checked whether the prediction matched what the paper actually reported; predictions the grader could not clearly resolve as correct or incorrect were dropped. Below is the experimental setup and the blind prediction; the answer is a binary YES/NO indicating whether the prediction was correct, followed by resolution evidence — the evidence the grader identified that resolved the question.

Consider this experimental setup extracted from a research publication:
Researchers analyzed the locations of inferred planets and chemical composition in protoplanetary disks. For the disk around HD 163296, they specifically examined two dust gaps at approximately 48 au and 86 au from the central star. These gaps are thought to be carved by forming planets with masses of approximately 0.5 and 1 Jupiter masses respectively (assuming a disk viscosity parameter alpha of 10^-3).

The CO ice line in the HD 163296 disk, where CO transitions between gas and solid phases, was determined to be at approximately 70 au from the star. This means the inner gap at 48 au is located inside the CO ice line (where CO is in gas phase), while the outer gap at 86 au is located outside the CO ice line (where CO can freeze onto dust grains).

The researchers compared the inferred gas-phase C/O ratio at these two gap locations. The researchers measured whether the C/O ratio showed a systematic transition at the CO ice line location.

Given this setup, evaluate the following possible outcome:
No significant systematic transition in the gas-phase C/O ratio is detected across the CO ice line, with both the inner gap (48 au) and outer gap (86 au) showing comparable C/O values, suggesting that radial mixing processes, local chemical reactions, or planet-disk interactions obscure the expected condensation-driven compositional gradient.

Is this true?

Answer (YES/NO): YES